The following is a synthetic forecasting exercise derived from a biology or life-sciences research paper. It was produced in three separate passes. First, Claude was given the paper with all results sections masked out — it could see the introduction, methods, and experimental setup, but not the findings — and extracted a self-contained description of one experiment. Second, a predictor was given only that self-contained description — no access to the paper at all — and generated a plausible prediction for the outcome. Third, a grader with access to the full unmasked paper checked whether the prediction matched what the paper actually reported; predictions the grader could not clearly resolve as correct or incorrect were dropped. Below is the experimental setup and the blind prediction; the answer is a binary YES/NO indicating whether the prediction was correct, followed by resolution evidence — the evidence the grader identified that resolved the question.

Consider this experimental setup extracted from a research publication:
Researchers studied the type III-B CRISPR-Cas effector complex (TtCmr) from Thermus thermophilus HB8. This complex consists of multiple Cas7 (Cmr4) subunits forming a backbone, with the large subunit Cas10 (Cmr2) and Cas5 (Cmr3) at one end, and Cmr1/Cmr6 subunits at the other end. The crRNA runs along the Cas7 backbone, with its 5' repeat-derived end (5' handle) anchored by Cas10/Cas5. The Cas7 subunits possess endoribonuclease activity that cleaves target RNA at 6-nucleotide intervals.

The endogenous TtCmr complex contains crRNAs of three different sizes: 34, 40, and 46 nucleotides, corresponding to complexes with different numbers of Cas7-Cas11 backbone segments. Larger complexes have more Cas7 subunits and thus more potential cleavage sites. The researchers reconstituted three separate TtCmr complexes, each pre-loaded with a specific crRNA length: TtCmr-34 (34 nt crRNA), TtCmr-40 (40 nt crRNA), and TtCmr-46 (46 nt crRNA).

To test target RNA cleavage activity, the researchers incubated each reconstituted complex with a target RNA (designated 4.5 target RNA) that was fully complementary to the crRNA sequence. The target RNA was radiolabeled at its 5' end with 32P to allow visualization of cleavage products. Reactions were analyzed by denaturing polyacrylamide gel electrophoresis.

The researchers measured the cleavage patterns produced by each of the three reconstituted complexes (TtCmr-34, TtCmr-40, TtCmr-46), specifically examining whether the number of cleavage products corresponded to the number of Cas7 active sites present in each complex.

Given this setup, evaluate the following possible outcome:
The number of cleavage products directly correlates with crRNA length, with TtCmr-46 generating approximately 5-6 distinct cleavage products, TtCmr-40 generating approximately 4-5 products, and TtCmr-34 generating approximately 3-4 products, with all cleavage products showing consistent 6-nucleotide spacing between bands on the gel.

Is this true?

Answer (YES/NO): NO